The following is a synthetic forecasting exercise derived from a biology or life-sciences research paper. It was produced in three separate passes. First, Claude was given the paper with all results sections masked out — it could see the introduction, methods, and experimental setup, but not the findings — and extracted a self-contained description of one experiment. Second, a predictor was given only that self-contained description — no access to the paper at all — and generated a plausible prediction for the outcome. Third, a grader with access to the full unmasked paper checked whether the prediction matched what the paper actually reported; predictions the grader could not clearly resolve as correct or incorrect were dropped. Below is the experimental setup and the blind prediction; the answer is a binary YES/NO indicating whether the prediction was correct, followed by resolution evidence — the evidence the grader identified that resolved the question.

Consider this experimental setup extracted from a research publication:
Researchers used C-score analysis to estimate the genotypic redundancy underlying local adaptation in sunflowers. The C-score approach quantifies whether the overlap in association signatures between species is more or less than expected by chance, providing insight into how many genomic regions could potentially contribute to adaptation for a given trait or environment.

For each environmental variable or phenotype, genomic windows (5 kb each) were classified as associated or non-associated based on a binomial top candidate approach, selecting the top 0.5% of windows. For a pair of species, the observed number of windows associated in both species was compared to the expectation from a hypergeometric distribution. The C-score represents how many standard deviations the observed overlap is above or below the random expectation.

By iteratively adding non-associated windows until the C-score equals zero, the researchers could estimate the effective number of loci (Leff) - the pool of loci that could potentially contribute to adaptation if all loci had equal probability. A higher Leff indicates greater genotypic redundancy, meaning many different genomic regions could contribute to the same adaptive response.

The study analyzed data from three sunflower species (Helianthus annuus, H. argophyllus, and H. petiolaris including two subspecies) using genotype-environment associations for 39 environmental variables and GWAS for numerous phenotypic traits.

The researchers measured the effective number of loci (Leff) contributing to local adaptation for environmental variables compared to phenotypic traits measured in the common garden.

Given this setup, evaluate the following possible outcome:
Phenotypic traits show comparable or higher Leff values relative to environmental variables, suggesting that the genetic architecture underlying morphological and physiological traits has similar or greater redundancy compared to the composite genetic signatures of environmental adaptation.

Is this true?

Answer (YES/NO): YES